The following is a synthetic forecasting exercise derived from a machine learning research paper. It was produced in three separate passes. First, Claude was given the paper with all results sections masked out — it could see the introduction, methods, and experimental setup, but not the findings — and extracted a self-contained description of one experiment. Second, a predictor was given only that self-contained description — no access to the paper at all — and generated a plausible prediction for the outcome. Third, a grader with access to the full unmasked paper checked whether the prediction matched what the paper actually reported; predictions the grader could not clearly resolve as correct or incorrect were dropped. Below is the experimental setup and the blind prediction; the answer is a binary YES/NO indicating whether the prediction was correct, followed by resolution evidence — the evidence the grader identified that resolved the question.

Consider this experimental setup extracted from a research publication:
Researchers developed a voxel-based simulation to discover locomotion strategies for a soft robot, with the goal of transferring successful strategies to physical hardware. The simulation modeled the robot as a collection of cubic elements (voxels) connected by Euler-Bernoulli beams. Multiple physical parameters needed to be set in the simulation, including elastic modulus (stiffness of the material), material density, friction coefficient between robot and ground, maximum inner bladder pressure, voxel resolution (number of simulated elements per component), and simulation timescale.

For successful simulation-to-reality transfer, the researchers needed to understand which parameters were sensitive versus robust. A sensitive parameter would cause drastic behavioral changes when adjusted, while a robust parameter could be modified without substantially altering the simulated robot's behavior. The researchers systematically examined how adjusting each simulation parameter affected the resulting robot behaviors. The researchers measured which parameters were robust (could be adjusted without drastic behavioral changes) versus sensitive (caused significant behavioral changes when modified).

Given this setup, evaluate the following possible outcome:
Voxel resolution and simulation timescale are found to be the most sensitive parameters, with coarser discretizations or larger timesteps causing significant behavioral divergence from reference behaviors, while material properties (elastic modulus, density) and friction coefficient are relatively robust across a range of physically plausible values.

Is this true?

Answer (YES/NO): NO